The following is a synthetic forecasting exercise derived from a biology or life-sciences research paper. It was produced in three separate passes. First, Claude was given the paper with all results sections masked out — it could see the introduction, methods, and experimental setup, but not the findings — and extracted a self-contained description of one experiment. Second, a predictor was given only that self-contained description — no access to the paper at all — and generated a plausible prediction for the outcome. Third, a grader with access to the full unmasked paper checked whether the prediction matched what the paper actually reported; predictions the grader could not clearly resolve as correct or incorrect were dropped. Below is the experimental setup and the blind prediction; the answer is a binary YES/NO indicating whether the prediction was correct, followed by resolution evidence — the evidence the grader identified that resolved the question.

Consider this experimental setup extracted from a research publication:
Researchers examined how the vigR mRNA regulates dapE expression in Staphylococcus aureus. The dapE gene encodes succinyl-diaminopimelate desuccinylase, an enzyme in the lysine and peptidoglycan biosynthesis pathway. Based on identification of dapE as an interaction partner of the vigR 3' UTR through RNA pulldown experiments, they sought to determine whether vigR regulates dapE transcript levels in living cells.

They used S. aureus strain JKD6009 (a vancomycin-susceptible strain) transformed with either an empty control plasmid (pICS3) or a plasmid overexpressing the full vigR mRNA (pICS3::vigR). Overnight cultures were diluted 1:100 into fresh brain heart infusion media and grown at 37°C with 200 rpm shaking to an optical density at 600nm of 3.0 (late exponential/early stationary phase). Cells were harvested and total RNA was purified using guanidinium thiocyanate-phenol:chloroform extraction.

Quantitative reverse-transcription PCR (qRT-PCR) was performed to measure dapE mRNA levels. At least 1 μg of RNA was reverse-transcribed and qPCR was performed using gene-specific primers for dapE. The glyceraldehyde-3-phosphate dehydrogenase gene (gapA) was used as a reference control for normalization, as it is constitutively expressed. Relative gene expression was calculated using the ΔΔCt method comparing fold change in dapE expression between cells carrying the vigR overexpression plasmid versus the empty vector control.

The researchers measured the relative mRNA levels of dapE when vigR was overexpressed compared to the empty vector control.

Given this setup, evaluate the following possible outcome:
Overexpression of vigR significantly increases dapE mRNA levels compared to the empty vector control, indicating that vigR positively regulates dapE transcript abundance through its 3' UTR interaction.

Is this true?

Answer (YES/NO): NO